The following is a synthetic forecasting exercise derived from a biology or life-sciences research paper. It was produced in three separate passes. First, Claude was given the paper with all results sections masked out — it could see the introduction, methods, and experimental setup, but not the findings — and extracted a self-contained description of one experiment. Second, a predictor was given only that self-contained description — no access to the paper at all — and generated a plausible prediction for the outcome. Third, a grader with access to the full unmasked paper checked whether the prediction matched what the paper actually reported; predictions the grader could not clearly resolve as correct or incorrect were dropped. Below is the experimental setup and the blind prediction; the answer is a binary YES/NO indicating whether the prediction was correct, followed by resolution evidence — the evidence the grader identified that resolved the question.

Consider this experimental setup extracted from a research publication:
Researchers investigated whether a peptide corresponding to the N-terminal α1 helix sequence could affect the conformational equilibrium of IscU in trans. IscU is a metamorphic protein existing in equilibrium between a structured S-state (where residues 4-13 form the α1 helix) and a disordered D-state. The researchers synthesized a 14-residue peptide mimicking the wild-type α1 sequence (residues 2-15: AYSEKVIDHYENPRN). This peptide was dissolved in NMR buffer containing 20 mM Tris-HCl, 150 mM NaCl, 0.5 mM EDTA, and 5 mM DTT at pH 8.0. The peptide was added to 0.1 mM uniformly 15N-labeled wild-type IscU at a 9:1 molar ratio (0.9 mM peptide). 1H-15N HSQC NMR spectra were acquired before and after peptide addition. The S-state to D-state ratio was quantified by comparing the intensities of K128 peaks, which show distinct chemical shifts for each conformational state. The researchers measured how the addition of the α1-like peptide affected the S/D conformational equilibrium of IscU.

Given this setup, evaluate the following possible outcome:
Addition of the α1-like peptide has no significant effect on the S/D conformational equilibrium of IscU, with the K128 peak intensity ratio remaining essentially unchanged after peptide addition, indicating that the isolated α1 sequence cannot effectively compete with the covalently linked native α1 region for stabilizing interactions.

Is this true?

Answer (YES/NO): NO